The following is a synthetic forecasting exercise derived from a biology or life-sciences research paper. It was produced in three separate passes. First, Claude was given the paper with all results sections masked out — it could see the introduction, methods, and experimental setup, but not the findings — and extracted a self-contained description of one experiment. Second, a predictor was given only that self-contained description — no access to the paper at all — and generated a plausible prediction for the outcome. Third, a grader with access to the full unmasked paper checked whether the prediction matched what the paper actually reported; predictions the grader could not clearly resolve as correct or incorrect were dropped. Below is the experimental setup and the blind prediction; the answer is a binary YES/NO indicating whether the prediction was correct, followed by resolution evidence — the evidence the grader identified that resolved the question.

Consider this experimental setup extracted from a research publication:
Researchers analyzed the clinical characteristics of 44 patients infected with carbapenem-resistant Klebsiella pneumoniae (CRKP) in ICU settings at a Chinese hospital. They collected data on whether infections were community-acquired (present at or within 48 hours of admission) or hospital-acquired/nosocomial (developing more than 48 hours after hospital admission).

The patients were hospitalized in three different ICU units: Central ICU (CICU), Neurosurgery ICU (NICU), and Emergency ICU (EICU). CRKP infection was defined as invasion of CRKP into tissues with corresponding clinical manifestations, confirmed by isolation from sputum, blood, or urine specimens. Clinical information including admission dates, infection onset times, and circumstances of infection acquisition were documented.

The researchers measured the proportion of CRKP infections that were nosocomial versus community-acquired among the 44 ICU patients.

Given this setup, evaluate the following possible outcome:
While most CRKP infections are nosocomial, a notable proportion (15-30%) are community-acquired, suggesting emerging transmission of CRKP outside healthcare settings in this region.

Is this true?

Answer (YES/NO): NO